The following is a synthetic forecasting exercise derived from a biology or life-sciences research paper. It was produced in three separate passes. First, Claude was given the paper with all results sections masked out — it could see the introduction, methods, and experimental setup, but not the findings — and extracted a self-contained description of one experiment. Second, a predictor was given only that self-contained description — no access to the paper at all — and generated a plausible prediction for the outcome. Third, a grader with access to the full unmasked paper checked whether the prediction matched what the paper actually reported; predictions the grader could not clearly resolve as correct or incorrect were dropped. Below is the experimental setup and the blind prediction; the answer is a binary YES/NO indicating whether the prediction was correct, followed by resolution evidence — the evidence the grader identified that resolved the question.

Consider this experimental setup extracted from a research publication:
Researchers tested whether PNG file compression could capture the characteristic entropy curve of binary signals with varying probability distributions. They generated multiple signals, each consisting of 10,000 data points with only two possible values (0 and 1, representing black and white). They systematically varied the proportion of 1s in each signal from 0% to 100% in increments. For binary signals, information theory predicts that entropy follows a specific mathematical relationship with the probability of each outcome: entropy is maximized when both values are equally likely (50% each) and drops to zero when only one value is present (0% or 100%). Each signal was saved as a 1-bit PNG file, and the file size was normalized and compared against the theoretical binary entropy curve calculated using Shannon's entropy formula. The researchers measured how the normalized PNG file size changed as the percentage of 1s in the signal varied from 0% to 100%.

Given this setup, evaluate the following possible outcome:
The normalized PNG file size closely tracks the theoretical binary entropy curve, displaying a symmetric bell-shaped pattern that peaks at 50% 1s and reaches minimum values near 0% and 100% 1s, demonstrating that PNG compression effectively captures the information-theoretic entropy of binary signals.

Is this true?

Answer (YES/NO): YES